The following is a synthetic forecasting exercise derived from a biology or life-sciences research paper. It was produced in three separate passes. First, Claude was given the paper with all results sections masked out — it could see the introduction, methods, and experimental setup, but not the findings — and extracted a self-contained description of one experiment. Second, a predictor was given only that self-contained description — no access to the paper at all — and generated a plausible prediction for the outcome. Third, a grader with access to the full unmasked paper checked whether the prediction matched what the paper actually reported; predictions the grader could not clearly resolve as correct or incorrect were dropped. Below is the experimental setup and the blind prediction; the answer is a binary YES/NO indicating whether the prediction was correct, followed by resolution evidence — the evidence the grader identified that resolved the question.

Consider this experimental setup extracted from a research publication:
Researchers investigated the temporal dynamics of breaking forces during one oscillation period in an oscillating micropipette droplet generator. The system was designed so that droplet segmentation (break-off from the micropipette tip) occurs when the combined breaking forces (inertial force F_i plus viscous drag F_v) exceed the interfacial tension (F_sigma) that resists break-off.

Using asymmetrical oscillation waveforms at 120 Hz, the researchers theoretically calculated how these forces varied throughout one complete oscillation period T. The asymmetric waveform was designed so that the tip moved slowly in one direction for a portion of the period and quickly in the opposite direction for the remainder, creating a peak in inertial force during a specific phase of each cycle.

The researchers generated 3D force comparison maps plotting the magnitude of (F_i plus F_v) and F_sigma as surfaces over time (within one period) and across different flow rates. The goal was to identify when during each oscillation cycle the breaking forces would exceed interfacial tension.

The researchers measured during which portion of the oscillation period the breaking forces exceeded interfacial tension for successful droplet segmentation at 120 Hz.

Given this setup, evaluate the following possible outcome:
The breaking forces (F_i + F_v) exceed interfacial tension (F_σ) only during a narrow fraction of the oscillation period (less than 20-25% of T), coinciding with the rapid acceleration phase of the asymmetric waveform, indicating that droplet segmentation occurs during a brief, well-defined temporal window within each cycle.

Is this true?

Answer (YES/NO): YES